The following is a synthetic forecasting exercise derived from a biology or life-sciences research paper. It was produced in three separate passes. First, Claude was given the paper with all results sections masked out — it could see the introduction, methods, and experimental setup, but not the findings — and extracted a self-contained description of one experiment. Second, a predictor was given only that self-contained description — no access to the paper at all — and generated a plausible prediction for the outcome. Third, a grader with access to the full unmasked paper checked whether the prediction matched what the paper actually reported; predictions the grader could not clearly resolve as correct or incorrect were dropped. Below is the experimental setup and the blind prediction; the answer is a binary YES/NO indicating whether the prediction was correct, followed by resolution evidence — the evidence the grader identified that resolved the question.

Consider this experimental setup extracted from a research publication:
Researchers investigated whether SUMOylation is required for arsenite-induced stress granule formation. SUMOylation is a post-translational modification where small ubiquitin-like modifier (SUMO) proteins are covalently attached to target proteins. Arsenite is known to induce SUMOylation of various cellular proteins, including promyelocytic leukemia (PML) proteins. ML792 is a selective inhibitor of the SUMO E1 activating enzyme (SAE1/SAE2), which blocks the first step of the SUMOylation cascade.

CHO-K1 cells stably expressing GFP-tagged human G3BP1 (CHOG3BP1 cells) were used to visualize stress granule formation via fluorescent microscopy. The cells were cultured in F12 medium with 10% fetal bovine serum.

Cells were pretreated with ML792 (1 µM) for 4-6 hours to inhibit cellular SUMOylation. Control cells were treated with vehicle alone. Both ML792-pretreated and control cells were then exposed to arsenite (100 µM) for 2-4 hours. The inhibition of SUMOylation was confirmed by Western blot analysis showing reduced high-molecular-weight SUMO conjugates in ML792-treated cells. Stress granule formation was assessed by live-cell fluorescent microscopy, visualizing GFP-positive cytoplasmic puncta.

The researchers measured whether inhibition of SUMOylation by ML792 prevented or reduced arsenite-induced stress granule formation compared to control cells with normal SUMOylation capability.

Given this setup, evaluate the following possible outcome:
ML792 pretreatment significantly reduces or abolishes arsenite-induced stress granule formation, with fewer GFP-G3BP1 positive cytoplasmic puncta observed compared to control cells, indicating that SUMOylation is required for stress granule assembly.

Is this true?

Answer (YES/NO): NO